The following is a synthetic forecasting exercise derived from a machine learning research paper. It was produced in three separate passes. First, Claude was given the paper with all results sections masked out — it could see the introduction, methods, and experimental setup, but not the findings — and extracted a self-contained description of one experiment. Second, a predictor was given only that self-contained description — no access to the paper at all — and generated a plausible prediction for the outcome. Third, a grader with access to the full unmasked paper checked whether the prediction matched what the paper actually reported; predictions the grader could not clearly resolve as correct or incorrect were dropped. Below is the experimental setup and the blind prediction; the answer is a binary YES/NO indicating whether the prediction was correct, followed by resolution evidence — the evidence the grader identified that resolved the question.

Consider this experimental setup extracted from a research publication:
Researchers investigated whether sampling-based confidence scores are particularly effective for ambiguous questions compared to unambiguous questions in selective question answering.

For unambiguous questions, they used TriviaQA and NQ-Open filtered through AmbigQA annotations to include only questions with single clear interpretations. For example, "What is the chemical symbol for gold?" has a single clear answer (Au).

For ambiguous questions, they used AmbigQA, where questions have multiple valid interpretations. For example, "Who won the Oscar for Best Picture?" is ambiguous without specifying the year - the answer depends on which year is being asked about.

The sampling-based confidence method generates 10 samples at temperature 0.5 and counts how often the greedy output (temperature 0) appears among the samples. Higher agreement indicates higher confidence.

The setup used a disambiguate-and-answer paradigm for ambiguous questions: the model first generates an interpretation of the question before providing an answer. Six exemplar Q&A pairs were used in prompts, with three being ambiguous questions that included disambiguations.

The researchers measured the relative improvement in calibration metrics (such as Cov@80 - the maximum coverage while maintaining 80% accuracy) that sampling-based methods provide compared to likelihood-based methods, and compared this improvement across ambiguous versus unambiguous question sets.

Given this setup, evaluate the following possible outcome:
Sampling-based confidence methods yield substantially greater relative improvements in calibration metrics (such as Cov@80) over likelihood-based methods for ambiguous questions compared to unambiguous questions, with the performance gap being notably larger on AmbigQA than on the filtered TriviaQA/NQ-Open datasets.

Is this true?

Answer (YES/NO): YES